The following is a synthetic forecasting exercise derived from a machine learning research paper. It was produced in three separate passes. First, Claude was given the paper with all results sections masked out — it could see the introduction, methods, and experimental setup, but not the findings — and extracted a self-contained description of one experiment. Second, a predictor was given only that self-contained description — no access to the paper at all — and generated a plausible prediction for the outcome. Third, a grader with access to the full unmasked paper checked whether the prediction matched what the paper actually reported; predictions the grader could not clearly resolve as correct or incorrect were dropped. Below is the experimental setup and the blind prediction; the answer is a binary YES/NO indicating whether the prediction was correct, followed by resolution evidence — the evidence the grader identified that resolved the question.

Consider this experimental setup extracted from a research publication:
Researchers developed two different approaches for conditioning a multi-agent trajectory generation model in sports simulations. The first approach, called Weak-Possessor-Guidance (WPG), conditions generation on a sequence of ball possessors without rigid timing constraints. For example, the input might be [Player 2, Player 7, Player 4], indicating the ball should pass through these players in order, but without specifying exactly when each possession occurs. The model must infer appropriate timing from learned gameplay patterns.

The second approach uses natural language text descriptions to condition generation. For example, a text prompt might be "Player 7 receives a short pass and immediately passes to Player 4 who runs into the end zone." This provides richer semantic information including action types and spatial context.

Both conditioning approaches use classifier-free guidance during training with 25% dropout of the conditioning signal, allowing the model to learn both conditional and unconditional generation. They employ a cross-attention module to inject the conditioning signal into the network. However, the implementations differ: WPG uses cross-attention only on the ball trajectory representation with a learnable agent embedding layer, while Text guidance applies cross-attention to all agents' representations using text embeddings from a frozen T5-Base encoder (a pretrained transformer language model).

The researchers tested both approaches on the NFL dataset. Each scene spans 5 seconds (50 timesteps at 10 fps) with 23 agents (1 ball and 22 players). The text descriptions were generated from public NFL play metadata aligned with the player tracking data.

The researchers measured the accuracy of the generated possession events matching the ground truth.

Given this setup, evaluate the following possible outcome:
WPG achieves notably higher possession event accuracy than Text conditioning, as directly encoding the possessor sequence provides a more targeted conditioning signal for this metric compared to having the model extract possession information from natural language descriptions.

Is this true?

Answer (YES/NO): NO